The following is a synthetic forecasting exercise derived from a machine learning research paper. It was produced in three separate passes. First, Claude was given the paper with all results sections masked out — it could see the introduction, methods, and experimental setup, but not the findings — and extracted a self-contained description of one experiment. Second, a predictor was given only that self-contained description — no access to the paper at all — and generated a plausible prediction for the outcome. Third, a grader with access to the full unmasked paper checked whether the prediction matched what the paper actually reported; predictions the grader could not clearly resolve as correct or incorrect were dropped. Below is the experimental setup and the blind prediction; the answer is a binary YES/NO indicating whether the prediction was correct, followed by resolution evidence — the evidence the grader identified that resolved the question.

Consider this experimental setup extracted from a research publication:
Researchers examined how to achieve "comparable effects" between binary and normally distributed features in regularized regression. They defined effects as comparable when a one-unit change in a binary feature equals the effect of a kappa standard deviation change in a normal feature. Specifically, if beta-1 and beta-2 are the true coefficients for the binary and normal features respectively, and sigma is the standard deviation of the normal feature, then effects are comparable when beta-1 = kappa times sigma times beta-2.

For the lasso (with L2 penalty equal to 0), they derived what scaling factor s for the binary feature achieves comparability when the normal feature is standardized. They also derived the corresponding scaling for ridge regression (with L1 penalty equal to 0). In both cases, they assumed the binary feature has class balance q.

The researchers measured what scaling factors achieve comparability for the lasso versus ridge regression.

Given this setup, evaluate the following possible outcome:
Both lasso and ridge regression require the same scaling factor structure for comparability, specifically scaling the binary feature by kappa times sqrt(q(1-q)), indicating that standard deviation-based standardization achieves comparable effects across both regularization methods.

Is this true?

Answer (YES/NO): NO